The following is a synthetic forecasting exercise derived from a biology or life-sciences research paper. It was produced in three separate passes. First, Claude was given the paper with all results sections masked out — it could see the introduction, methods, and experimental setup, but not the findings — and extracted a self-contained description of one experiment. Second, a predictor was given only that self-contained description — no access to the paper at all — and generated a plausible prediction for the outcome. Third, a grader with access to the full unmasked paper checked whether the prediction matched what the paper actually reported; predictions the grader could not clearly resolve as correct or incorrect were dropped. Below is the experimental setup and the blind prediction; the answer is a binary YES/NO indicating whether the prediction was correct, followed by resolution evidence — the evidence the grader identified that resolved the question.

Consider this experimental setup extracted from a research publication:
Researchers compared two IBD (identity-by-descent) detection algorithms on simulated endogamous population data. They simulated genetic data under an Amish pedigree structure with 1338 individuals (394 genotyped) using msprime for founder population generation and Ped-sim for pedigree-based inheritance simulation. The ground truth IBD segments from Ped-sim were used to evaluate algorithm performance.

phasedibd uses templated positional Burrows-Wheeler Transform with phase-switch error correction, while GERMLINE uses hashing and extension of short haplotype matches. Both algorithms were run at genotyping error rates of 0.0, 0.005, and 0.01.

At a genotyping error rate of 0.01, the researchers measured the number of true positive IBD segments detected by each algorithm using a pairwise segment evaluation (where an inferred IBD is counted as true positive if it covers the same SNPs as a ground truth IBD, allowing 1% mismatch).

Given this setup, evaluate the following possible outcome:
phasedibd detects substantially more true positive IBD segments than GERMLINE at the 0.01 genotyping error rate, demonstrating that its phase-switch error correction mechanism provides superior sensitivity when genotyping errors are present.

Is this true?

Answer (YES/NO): YES